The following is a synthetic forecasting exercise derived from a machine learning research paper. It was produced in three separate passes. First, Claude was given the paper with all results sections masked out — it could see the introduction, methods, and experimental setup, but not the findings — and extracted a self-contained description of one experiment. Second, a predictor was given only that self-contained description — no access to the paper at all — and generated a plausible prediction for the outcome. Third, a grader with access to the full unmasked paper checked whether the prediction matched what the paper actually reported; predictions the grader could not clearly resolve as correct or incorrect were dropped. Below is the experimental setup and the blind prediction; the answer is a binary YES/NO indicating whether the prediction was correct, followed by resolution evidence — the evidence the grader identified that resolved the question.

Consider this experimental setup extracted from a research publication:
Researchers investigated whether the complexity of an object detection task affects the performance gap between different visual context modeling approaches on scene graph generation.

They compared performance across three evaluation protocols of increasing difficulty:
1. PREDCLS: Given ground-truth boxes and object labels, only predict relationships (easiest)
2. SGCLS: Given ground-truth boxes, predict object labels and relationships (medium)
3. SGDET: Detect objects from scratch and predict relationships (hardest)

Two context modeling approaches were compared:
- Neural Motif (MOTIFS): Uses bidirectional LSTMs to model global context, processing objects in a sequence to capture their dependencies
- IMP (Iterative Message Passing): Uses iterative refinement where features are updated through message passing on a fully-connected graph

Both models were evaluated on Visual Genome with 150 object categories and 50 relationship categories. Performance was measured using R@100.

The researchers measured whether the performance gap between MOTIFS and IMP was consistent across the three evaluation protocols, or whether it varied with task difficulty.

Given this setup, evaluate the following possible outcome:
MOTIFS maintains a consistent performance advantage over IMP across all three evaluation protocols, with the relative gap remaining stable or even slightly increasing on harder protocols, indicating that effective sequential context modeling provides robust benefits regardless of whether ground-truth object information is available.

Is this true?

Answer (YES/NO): NO